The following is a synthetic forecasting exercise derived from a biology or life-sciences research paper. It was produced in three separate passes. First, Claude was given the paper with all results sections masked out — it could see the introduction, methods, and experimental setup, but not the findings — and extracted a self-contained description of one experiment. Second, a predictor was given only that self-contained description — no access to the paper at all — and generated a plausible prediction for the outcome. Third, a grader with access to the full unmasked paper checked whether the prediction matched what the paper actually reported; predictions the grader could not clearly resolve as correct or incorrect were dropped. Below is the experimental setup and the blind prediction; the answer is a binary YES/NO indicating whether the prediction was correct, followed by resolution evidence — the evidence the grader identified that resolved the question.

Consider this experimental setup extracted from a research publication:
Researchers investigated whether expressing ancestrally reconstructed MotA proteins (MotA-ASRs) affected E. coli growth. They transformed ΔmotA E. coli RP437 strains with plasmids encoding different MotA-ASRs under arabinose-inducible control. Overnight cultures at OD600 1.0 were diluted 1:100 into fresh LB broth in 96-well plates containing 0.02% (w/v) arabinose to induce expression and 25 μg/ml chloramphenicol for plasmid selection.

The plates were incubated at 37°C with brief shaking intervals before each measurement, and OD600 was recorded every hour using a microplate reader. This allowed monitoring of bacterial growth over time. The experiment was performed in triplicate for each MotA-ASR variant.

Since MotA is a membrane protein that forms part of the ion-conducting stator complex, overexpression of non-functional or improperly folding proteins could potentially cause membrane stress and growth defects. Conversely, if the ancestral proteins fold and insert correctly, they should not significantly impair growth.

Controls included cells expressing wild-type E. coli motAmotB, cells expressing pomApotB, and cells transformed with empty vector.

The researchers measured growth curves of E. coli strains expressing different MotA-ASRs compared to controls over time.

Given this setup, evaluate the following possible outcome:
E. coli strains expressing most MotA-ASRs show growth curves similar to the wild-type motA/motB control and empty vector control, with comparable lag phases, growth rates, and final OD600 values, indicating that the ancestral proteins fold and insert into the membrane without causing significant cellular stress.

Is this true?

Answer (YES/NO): YES